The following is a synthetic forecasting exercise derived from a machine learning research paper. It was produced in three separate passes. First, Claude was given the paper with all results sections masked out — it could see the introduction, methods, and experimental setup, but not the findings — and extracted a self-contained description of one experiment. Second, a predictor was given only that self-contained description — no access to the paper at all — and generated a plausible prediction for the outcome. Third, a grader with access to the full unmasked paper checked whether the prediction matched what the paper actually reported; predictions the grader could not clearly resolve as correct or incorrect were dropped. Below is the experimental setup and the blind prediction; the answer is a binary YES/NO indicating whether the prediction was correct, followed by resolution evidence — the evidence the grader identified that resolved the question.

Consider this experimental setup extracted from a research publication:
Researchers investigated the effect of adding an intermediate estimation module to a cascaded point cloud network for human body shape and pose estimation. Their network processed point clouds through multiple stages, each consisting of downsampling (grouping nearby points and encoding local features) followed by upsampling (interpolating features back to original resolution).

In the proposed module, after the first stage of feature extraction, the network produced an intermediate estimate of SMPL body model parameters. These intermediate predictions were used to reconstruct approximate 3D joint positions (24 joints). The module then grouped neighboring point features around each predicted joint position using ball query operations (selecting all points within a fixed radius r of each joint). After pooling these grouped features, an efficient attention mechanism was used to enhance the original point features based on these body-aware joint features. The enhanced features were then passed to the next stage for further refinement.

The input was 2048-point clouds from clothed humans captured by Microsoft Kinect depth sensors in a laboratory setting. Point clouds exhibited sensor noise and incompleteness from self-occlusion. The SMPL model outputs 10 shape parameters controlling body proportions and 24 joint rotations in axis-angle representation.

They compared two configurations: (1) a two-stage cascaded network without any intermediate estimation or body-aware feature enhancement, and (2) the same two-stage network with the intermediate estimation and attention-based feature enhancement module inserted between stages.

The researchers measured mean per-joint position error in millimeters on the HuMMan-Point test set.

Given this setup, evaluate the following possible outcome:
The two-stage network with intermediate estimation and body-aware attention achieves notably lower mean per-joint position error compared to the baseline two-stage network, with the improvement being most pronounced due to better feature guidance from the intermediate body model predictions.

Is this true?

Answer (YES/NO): YES